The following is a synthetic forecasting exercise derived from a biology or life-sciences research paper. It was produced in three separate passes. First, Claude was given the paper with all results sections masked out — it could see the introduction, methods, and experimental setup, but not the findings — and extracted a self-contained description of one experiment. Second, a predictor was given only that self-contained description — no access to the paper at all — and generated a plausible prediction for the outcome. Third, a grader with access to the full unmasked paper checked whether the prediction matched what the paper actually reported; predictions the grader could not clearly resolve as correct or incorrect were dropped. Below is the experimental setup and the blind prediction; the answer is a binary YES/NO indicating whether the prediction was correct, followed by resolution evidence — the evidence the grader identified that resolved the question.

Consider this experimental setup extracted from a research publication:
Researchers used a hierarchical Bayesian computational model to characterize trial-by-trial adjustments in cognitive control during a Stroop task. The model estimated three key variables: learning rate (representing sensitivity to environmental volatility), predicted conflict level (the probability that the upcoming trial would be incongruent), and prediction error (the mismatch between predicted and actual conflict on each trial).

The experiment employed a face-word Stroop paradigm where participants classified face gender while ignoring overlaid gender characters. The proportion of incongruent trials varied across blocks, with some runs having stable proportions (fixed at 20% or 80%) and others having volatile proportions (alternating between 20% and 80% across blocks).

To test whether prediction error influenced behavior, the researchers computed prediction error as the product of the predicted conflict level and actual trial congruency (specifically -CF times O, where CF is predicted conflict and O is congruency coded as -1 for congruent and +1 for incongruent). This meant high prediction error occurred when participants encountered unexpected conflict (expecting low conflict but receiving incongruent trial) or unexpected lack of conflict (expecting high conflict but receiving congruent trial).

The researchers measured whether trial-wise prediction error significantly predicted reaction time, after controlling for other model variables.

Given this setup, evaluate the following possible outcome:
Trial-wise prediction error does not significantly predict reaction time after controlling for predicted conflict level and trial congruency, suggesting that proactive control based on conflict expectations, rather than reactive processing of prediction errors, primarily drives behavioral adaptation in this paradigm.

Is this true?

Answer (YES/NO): NO